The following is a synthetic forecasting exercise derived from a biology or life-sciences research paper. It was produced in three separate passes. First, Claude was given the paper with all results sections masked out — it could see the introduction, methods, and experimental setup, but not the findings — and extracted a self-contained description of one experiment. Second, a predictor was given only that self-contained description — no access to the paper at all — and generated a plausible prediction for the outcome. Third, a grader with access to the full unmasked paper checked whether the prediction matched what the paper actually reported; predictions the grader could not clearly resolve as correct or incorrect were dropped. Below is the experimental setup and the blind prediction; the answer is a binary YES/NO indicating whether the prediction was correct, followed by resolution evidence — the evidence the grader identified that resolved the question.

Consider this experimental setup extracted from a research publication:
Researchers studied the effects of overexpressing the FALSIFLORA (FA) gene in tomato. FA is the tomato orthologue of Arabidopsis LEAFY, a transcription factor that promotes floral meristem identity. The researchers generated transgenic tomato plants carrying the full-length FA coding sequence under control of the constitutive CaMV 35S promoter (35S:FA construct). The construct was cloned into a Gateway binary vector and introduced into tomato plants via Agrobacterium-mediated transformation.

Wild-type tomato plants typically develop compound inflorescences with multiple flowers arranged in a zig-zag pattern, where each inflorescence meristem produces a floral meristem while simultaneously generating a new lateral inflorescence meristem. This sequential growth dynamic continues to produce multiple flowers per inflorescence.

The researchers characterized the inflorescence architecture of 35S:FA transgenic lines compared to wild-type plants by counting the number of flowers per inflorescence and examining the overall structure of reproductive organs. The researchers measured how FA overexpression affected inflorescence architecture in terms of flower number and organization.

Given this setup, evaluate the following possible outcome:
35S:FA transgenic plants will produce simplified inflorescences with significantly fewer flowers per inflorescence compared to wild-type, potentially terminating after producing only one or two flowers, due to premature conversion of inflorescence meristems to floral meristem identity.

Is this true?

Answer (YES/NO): YES